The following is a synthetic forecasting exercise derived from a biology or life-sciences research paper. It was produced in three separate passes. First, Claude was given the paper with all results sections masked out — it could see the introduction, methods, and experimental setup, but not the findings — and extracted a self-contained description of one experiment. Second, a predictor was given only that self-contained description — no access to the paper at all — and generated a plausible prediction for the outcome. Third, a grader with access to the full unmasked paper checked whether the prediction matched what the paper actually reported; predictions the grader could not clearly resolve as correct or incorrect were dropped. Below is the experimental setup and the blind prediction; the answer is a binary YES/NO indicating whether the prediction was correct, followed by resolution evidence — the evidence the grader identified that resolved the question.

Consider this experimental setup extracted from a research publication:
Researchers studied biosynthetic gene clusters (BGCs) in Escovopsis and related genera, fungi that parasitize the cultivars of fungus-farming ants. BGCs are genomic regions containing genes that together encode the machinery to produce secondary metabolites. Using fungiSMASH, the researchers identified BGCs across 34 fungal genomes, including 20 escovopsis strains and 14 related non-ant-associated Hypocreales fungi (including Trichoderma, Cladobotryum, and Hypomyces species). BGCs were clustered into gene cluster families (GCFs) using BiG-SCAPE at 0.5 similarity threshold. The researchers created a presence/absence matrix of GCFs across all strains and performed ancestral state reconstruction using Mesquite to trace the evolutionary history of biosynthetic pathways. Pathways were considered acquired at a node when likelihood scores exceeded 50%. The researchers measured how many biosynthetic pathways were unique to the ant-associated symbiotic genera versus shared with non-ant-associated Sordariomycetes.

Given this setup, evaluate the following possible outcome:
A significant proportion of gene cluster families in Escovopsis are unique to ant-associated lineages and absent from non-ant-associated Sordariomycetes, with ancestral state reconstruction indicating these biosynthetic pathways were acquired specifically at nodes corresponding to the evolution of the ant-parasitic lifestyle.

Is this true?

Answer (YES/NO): YES